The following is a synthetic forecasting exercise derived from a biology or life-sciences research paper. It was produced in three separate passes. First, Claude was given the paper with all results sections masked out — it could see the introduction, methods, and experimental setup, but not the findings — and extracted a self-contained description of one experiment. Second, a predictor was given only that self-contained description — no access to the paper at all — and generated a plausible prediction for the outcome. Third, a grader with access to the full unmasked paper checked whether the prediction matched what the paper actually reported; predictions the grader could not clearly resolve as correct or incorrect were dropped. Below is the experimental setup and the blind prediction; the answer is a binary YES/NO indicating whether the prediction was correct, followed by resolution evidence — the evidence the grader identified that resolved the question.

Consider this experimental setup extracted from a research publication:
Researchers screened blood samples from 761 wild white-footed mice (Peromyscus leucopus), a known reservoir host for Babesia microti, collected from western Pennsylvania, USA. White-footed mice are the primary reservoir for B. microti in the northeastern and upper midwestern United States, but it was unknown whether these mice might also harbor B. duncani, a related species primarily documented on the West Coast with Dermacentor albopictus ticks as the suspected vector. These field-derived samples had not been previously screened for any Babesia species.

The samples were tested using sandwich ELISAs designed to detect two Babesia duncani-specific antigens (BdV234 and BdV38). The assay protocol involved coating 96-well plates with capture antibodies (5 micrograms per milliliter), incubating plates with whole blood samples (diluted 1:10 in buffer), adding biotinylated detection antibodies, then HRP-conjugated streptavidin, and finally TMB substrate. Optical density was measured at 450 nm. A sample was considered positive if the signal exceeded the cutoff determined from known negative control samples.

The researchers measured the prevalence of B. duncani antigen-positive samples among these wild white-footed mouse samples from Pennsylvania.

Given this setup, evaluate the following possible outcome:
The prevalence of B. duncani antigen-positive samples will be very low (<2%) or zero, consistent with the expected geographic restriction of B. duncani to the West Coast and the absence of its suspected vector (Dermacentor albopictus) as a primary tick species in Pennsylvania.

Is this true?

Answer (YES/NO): YES